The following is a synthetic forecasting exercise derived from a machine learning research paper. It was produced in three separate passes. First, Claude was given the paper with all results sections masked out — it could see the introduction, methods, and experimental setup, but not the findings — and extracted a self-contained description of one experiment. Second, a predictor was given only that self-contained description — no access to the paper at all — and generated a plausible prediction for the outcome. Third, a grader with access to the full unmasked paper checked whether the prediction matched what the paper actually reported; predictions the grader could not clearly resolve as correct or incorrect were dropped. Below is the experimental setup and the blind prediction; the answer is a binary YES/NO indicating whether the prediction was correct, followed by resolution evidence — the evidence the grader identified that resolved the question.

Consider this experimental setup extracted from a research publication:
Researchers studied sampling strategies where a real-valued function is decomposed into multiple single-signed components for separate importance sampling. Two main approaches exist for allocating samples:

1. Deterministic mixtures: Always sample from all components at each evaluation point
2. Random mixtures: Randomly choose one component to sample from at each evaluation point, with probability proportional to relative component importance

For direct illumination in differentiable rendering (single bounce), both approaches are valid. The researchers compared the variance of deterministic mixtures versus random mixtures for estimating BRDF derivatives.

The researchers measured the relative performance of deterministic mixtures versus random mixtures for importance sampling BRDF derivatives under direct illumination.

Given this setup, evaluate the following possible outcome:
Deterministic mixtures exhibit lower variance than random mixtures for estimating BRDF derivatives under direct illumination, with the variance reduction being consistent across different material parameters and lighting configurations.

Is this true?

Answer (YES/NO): YES